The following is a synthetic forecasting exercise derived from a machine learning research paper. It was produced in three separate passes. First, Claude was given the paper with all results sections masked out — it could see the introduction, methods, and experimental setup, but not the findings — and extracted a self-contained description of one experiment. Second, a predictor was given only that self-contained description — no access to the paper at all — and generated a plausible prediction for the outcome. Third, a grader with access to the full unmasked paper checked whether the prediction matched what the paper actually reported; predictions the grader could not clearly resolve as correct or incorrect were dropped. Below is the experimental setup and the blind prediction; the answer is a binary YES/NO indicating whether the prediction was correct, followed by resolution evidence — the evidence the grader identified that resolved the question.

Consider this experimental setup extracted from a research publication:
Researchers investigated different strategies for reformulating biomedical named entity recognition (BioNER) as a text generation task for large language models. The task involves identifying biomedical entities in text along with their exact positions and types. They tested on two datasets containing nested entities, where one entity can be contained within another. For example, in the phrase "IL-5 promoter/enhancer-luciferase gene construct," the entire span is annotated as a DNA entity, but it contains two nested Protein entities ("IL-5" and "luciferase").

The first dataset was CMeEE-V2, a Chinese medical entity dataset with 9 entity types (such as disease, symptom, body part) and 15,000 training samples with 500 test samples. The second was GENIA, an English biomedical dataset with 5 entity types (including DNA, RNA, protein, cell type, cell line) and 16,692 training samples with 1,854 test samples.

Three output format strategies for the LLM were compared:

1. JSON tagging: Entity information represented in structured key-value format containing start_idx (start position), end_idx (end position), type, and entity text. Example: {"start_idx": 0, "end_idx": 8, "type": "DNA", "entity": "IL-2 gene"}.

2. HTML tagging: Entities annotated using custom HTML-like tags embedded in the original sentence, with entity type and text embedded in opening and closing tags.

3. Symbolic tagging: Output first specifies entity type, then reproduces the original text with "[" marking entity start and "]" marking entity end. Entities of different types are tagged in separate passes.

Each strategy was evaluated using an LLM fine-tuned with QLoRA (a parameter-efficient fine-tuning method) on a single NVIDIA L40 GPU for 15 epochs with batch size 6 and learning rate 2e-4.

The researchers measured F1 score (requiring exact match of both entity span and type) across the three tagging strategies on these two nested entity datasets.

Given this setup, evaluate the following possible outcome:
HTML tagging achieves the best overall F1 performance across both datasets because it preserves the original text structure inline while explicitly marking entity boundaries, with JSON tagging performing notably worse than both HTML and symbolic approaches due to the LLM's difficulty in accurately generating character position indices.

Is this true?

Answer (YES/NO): NO